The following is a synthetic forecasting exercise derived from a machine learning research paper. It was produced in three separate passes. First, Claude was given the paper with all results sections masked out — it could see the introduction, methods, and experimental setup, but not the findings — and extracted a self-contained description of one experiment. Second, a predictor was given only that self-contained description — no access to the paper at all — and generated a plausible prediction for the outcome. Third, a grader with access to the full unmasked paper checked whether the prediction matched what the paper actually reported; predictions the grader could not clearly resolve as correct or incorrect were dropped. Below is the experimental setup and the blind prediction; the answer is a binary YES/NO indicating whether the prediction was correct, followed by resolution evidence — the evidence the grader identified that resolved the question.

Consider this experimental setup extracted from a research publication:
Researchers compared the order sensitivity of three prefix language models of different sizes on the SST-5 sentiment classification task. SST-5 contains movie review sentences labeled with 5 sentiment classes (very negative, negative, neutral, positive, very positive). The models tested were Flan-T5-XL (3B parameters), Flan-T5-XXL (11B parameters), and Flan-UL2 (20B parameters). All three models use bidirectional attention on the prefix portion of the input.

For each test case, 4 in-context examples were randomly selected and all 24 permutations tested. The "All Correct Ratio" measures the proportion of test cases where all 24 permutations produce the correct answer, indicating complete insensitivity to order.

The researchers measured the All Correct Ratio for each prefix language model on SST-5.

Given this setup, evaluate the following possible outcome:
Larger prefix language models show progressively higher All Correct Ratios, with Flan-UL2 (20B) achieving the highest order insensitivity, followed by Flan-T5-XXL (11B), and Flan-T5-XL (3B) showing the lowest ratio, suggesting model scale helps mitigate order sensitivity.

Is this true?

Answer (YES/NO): NO